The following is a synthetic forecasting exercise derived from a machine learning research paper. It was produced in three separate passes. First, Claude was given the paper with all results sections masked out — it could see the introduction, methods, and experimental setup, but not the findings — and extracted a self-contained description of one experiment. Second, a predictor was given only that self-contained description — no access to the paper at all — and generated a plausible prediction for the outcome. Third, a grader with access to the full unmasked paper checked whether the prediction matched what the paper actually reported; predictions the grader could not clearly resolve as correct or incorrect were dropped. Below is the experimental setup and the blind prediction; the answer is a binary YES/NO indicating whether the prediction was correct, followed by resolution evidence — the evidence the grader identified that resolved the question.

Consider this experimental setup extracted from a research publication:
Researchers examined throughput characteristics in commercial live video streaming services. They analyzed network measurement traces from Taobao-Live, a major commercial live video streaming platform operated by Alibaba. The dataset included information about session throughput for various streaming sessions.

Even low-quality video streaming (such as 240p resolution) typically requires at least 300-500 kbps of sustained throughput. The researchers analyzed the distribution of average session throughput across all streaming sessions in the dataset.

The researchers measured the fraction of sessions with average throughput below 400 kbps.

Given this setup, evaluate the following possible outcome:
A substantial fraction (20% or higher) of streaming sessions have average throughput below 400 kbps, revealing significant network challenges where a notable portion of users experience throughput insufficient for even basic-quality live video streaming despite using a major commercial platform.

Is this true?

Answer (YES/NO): YES